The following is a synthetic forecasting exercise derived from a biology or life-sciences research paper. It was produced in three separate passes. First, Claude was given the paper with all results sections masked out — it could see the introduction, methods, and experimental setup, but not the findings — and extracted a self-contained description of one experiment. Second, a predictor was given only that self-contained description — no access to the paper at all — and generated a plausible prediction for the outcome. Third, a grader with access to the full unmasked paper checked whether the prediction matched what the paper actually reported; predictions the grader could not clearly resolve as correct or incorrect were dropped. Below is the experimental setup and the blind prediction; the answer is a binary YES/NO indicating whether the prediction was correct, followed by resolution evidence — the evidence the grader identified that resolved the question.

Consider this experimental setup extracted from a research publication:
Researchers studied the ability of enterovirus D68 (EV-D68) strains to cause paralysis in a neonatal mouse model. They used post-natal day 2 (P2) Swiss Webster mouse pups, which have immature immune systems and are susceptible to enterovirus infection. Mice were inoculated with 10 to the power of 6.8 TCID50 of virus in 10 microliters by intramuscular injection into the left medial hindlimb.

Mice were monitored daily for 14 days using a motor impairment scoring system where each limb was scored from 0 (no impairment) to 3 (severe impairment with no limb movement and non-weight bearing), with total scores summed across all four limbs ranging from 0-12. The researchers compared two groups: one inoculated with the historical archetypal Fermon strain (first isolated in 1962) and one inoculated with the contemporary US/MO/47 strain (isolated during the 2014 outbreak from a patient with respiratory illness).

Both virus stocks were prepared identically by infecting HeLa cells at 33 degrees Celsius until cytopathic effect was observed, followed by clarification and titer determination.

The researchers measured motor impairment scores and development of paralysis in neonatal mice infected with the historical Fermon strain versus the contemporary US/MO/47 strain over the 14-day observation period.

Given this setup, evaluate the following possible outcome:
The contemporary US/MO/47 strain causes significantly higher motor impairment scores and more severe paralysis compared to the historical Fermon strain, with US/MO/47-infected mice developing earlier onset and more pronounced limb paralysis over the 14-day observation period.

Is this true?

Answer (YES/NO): YES